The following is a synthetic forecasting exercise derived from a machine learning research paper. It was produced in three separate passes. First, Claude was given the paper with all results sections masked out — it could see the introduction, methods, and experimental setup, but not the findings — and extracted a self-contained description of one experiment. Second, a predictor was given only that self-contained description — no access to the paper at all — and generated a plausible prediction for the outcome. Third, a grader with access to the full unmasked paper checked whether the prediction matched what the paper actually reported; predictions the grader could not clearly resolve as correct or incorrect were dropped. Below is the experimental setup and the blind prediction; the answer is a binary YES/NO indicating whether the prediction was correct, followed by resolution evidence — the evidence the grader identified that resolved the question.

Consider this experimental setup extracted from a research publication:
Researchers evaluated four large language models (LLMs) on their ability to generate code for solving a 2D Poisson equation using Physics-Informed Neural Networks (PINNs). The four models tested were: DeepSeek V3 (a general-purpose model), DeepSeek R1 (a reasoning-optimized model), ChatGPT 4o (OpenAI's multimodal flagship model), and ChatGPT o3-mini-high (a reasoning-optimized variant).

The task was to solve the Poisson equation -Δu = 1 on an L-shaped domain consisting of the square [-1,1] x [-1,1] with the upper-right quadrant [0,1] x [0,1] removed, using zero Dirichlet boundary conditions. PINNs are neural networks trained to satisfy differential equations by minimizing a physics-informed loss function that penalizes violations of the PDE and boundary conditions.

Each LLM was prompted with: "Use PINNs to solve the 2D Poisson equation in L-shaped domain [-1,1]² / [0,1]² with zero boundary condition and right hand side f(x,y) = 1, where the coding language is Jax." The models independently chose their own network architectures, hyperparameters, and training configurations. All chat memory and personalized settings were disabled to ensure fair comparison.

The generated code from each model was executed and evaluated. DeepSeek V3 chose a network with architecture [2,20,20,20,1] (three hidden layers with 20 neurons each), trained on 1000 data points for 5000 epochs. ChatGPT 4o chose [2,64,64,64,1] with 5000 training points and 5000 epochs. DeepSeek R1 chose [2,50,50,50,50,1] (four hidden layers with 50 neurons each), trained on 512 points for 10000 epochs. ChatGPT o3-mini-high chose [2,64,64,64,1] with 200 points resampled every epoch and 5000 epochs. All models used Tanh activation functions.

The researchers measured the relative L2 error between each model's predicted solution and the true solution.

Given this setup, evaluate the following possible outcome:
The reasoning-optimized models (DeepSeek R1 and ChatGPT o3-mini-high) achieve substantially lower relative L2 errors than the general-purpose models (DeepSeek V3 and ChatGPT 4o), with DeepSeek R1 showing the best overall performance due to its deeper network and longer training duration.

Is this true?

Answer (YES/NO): NO